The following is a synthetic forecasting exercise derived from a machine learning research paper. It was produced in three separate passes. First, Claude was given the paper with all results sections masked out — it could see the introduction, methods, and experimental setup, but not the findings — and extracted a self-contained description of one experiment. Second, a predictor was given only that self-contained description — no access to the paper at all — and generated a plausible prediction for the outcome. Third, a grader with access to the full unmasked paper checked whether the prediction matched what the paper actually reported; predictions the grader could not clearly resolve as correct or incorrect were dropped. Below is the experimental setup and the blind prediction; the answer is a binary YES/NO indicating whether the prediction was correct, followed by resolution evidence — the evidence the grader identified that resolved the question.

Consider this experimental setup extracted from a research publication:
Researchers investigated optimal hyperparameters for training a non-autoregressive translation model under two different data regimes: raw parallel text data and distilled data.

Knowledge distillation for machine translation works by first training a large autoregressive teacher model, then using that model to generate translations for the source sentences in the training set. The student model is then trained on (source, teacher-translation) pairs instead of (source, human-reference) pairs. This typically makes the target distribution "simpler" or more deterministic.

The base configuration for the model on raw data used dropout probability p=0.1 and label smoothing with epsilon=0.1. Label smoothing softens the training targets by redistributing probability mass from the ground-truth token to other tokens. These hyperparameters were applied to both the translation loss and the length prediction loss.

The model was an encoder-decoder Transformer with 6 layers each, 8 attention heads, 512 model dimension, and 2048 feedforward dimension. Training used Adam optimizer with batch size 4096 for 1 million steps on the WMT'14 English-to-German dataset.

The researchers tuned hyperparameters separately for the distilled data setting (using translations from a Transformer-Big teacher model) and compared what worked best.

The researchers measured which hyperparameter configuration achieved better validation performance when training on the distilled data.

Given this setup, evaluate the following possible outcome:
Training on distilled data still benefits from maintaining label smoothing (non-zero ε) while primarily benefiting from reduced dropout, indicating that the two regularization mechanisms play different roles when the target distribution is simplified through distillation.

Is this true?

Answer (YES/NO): NO